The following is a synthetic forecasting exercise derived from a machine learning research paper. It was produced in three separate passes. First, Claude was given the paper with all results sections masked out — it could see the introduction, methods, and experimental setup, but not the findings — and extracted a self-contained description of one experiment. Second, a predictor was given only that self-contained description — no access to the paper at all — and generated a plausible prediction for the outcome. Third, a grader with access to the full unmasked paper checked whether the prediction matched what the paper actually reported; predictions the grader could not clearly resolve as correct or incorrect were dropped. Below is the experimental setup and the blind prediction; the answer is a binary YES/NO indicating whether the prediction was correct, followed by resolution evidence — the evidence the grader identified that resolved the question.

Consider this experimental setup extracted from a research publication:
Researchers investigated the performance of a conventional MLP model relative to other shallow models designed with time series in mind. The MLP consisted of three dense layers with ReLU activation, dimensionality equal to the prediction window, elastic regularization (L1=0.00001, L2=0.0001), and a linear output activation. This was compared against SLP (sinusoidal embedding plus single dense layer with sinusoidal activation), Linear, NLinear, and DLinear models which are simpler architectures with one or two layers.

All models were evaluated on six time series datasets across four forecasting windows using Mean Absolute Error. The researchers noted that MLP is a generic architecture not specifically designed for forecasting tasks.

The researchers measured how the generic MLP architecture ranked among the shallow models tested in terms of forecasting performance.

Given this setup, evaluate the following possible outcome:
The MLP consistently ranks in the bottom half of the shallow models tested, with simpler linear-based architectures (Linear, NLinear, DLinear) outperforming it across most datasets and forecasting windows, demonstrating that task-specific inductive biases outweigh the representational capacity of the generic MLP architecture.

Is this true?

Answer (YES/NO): YES